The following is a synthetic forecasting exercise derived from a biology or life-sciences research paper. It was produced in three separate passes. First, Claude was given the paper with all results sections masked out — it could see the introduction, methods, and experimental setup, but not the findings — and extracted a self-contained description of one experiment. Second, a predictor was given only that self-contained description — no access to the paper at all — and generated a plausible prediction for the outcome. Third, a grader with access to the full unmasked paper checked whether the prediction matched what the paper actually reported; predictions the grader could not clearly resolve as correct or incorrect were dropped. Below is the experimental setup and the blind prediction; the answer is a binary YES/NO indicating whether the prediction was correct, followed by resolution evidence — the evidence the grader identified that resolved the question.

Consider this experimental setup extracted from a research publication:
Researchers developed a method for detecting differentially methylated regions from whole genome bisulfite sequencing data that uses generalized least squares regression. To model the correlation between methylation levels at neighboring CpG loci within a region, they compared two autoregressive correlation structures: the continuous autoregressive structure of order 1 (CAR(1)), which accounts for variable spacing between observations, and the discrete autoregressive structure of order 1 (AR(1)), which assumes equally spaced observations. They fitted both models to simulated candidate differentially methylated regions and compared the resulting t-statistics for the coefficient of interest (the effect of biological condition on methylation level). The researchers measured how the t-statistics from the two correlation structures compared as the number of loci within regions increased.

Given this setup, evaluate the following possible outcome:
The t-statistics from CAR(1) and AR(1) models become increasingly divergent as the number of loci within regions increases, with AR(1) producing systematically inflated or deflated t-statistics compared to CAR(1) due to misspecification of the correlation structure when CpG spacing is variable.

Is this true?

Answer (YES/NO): NO